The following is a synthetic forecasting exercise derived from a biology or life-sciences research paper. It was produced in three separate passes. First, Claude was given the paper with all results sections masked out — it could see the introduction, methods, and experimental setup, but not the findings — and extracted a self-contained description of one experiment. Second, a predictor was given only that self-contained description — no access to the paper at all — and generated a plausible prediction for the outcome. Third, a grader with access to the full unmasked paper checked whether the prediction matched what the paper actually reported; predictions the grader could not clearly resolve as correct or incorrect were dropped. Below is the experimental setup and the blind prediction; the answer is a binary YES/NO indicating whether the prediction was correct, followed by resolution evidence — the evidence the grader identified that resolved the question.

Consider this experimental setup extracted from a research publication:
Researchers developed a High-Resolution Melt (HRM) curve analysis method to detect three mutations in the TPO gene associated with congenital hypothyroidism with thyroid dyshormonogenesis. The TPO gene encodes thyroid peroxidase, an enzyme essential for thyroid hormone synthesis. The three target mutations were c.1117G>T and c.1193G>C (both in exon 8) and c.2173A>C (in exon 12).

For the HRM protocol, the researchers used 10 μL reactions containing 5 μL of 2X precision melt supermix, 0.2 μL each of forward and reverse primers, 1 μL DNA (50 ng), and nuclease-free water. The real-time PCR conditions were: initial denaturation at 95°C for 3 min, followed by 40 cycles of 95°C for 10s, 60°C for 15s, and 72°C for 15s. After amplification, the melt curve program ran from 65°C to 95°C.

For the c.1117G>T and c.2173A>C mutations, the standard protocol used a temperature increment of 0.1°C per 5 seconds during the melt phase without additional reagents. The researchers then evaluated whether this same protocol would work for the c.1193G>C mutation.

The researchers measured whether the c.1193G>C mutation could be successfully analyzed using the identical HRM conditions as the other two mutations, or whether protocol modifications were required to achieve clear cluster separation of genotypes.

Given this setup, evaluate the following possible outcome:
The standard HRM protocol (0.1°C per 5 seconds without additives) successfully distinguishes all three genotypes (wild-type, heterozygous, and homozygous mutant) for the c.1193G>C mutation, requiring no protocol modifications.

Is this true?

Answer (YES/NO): NO